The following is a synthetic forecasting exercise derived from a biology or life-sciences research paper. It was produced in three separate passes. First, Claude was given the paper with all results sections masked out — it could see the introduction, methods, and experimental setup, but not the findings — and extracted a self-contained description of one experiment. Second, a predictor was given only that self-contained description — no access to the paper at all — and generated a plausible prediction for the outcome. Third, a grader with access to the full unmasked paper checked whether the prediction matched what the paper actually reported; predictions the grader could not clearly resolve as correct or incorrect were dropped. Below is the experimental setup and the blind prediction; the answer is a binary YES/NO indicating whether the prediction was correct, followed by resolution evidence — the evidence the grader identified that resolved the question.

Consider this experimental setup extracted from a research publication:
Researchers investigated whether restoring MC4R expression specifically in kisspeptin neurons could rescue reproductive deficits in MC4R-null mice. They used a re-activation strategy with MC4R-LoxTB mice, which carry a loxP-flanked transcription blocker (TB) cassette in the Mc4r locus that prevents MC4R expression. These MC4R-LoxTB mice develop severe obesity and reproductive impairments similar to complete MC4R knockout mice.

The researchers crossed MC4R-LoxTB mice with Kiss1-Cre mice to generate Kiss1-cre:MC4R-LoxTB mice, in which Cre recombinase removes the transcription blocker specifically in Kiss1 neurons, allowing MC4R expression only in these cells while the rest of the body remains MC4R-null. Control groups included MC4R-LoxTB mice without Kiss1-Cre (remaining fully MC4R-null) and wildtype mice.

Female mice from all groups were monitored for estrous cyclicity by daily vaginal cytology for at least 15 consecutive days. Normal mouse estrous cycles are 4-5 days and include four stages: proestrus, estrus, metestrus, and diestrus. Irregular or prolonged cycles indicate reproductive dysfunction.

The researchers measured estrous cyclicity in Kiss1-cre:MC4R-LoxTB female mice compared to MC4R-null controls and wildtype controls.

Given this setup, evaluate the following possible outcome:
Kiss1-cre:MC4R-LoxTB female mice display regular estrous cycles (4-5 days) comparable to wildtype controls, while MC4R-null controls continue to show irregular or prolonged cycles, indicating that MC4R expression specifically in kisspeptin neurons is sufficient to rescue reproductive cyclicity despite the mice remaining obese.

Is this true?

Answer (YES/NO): YES